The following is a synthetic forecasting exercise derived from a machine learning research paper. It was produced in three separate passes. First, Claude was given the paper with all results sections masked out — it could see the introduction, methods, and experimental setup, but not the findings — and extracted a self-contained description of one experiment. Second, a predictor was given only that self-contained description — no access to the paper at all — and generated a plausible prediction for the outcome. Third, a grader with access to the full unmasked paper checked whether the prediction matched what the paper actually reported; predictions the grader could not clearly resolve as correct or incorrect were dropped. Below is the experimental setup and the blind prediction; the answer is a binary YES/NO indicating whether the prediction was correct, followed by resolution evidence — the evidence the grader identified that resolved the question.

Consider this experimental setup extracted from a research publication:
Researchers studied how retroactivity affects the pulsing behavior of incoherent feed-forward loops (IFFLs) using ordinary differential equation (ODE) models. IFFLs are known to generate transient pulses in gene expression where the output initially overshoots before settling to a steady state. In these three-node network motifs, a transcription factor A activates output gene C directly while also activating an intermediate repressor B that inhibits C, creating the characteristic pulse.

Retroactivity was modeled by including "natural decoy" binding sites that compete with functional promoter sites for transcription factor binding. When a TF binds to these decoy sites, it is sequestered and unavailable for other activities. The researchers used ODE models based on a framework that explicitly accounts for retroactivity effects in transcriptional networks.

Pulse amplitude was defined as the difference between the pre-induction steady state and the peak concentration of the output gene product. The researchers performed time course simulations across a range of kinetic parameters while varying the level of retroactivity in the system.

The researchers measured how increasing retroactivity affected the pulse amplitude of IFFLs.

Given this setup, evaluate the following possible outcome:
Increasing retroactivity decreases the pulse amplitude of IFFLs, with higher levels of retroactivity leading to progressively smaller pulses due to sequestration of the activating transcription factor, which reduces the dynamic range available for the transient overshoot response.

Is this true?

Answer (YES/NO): NO